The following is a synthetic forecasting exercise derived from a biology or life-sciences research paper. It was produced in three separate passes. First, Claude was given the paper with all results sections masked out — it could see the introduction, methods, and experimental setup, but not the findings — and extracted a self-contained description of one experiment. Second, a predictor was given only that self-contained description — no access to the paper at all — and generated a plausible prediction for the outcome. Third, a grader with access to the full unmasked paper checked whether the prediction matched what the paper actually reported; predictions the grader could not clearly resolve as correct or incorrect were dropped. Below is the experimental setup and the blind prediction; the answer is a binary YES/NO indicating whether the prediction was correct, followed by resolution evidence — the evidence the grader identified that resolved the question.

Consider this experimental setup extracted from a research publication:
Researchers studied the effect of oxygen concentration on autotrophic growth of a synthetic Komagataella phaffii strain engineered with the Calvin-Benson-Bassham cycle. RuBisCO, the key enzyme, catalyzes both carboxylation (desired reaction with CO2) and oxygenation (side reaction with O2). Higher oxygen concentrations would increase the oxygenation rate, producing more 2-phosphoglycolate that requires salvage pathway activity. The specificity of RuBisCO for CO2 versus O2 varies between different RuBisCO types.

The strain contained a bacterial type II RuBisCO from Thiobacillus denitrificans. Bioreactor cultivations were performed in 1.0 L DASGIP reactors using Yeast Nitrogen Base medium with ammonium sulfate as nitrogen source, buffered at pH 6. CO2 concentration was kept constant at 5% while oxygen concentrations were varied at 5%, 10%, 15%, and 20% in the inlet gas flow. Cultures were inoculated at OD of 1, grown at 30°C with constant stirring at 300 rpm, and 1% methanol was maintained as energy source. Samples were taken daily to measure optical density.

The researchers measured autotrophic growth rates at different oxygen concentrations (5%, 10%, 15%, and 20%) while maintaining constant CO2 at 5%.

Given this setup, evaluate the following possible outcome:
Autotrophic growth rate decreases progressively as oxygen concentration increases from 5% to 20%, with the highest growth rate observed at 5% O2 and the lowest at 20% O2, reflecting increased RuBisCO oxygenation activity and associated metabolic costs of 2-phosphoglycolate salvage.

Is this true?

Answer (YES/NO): NO